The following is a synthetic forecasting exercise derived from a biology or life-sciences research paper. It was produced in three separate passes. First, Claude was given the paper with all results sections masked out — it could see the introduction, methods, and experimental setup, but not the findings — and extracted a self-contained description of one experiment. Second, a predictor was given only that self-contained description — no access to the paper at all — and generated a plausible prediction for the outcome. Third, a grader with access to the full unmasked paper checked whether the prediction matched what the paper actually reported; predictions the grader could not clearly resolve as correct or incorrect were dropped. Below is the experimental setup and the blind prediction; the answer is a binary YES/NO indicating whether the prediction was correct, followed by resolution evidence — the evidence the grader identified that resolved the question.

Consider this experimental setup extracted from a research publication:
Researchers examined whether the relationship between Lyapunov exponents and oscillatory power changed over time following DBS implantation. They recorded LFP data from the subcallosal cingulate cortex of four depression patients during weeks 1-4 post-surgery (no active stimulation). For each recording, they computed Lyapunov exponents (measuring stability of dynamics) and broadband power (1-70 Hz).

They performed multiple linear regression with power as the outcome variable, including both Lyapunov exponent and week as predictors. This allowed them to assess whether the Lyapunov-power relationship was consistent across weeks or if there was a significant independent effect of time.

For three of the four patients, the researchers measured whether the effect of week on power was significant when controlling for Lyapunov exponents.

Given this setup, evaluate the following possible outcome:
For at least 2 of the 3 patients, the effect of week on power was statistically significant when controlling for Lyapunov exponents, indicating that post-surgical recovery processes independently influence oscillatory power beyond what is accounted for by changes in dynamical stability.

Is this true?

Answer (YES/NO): NO